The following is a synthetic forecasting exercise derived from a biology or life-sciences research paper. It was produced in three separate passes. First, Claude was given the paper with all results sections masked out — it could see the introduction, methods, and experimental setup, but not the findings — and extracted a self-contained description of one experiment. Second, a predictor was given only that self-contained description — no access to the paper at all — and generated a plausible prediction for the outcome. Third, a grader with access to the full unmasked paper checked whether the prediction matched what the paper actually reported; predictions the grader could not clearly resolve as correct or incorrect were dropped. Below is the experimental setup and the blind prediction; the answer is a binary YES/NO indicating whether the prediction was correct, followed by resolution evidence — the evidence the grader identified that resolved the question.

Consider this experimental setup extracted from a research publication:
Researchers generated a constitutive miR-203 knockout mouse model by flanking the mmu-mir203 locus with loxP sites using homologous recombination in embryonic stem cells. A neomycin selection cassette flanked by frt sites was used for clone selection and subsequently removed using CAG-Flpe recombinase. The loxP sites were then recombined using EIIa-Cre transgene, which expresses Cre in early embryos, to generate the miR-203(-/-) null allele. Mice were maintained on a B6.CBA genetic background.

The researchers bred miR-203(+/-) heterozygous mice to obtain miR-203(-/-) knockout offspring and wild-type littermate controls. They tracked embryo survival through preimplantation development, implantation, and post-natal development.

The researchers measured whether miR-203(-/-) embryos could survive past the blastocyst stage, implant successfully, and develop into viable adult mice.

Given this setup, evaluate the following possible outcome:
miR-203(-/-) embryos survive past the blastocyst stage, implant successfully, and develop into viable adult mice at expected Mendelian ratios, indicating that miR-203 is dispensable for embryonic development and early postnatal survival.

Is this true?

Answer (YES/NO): YES